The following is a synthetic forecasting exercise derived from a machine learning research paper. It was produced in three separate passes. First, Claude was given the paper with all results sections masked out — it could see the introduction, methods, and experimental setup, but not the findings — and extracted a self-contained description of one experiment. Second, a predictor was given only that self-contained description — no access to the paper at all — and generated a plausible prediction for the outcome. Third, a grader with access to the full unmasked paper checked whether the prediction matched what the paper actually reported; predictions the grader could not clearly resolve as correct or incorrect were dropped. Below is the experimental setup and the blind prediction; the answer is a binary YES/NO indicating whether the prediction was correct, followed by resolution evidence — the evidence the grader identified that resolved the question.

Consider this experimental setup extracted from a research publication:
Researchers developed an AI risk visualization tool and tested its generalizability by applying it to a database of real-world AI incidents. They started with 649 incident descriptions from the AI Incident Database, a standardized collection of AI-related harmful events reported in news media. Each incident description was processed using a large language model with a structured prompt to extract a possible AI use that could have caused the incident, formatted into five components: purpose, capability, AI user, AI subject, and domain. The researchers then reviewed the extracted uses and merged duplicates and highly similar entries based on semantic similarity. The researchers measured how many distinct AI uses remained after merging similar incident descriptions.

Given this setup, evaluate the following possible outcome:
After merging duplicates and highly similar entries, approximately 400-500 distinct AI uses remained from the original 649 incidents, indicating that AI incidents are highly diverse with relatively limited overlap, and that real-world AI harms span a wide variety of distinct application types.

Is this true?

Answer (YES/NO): NO